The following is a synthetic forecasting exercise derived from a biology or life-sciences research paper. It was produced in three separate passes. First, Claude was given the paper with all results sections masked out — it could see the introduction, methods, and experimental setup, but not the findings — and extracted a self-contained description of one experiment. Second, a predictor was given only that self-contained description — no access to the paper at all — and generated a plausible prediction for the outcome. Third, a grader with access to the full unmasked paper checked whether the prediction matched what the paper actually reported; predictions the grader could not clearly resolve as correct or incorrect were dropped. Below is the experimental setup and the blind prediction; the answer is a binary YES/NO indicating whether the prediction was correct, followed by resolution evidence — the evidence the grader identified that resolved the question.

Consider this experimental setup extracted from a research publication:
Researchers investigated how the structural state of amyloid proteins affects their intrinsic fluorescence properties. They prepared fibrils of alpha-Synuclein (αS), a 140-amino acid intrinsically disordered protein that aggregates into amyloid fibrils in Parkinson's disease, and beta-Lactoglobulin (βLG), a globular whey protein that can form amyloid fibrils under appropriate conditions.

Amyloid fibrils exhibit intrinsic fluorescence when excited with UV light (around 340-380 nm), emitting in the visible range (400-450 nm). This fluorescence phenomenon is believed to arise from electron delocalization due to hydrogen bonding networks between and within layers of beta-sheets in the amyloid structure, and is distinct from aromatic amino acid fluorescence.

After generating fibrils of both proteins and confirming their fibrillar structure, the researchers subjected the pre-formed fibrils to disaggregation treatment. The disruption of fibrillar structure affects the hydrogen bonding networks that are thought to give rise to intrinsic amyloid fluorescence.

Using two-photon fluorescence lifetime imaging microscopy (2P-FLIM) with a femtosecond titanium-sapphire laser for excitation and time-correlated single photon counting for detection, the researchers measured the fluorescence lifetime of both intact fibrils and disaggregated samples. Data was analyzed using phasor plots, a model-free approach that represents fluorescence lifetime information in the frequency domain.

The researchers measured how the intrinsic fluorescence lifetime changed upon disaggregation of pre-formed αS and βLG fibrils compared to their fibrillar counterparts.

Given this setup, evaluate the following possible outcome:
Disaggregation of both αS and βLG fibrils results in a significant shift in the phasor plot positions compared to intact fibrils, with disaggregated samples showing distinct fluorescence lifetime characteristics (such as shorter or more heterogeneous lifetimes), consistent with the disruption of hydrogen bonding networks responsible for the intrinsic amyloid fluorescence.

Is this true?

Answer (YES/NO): NO